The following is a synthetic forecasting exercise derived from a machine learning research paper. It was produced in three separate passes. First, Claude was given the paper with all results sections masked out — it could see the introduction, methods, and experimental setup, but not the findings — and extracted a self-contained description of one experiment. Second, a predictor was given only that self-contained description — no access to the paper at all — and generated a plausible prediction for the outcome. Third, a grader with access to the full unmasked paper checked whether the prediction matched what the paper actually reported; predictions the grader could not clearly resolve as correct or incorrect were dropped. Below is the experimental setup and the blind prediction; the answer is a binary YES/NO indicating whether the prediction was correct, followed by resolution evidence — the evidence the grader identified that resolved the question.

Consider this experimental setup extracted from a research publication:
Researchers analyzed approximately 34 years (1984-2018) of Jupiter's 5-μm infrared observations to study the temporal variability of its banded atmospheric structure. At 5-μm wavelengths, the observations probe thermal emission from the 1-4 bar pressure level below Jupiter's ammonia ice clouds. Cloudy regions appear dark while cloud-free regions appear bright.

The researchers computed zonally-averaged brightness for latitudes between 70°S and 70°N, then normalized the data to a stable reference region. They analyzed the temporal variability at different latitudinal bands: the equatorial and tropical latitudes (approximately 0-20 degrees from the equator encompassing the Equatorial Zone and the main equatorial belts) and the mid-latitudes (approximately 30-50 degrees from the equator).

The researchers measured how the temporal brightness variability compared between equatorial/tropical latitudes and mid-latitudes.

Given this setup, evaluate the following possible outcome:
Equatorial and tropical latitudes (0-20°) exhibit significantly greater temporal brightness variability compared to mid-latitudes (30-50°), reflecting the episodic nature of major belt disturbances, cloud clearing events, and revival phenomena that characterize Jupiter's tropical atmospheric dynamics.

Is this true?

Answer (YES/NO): YES